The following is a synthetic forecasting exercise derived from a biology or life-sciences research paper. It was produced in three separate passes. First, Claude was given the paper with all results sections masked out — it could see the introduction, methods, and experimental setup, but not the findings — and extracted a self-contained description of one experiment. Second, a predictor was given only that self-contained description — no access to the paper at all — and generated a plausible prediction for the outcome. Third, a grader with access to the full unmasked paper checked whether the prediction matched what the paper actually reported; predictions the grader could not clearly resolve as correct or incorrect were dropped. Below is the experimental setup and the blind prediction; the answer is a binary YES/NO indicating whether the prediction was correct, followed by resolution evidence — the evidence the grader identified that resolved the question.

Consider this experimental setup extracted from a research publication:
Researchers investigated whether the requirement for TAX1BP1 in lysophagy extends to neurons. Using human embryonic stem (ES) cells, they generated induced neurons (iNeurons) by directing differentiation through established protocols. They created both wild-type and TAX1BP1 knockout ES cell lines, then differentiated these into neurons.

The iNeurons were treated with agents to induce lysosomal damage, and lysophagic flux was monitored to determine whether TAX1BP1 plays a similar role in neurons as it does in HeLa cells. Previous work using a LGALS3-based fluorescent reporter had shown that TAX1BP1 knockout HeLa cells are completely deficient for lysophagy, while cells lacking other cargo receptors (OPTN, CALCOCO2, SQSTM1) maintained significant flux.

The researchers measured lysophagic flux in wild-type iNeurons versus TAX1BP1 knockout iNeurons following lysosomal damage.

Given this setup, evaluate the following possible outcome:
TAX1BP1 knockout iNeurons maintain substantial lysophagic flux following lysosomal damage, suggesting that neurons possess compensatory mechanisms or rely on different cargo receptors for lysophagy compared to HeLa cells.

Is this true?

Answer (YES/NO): NO